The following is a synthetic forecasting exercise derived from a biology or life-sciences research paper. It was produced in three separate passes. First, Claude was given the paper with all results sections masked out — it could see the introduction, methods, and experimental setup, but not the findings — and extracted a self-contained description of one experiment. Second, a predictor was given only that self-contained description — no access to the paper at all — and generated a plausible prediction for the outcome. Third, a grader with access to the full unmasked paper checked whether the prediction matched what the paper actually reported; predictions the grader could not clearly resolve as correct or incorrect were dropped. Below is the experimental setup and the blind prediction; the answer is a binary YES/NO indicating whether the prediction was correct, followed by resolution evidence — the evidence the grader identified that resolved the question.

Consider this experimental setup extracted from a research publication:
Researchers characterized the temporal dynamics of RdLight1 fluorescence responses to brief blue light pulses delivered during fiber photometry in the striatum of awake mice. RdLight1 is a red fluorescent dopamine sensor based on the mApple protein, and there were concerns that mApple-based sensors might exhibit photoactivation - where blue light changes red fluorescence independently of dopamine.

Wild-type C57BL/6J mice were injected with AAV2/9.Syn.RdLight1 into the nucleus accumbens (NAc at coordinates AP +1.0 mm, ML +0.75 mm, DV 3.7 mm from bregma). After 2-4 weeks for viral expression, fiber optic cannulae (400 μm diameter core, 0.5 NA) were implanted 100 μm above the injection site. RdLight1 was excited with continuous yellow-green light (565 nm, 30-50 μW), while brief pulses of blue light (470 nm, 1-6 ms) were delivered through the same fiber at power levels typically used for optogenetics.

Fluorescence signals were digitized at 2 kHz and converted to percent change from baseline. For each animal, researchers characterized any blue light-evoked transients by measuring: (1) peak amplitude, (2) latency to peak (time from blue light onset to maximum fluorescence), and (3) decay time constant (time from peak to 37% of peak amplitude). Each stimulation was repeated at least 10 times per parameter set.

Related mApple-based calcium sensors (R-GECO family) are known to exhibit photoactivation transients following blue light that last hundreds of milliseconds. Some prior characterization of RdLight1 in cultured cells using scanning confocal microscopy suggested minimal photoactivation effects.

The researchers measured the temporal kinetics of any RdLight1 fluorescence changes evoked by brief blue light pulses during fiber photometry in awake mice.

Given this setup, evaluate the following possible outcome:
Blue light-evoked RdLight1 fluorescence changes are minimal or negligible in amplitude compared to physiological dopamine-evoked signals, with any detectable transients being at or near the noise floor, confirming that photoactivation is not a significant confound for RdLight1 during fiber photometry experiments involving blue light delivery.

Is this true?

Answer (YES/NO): NO